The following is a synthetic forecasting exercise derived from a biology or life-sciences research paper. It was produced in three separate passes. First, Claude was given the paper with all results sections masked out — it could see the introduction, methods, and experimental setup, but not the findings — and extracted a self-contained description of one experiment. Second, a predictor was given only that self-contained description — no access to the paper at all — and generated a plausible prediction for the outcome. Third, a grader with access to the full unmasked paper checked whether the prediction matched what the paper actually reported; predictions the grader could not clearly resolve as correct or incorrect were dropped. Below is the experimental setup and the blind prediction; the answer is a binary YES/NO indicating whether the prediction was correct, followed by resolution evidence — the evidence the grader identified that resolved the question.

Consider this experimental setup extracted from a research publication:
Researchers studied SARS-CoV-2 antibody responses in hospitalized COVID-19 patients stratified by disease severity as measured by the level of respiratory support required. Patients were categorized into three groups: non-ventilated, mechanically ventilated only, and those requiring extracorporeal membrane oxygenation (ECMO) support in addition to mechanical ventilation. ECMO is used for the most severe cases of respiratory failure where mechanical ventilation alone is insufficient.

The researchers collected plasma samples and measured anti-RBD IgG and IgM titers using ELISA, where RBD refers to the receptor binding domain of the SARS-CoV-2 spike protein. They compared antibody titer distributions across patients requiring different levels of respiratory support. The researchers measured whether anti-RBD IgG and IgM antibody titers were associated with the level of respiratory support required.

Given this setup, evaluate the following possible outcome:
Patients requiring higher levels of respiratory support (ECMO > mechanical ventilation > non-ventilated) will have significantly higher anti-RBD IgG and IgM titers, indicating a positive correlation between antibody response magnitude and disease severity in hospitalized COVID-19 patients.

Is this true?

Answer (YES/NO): NO